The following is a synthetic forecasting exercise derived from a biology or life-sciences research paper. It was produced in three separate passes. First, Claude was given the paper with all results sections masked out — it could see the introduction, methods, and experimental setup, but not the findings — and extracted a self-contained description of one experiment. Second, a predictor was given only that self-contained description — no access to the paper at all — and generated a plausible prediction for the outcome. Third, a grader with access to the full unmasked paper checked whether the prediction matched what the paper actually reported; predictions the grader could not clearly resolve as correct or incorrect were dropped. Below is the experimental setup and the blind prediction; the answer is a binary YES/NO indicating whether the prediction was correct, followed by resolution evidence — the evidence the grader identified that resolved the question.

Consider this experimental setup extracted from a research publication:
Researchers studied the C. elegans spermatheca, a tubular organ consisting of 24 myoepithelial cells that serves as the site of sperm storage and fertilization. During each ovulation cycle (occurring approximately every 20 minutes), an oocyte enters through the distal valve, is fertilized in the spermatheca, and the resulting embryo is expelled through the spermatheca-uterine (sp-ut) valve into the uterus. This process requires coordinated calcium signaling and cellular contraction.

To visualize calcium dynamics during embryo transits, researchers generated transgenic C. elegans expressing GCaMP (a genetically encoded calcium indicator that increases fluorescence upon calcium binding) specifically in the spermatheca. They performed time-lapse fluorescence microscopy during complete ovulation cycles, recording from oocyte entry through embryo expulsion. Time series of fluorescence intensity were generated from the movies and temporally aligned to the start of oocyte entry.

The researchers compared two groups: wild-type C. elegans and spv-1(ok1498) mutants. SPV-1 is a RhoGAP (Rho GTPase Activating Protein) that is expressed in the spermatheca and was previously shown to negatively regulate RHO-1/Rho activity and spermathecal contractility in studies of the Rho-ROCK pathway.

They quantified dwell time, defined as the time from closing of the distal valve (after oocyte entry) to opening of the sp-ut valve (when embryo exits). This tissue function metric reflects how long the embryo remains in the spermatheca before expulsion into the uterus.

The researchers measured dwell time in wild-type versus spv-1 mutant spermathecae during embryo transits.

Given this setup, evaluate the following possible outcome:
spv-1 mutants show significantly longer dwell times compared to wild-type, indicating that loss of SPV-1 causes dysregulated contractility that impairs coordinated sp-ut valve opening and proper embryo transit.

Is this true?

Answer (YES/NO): NO